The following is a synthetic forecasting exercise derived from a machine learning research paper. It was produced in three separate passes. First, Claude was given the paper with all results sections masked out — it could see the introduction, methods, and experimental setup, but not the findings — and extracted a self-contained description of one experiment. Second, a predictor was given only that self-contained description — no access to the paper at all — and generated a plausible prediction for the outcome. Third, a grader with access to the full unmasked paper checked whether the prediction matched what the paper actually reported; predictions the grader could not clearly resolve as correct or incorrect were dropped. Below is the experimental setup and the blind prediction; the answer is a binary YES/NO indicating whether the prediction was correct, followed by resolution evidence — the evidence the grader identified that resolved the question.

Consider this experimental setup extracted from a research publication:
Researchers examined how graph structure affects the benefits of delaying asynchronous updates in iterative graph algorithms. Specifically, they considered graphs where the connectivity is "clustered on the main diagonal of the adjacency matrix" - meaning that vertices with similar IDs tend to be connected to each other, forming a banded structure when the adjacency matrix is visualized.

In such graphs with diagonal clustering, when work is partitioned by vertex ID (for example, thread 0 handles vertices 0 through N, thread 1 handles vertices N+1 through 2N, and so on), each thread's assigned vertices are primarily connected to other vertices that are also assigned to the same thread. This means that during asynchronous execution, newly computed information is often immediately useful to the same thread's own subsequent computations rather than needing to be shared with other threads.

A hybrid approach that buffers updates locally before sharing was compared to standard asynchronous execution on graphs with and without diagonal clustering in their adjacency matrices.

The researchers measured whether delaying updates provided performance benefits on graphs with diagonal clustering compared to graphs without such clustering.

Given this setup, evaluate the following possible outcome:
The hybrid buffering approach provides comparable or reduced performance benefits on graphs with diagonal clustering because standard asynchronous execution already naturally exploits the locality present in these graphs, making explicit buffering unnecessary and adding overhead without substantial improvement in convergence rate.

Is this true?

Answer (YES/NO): YES